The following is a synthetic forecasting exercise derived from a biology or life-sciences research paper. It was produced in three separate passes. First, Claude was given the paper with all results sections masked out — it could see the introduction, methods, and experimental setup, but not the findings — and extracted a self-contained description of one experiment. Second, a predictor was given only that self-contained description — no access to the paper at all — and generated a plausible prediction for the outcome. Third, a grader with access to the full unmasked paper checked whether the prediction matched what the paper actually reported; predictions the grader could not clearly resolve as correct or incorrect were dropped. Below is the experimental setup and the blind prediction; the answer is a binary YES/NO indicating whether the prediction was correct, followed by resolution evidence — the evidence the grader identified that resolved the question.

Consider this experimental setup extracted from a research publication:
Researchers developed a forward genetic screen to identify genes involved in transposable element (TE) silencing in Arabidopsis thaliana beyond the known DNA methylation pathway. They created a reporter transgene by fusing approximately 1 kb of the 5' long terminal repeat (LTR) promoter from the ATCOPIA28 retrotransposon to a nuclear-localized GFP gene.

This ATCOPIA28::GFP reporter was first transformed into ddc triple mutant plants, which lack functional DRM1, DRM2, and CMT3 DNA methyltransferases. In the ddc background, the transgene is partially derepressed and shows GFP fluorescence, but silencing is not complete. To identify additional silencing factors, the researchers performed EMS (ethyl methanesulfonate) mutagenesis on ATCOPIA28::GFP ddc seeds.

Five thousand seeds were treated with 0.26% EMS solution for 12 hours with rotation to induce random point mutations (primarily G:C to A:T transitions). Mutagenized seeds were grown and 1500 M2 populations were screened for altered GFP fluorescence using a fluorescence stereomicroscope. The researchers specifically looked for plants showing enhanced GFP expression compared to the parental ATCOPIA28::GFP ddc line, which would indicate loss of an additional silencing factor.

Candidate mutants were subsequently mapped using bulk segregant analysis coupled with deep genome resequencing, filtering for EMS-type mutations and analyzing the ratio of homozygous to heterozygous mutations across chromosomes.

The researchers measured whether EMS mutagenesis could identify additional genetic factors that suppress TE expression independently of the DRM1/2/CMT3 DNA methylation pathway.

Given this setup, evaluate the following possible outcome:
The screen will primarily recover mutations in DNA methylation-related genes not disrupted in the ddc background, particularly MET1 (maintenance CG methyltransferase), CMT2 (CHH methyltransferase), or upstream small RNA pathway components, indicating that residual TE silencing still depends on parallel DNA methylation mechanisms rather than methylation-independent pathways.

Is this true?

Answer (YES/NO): NO